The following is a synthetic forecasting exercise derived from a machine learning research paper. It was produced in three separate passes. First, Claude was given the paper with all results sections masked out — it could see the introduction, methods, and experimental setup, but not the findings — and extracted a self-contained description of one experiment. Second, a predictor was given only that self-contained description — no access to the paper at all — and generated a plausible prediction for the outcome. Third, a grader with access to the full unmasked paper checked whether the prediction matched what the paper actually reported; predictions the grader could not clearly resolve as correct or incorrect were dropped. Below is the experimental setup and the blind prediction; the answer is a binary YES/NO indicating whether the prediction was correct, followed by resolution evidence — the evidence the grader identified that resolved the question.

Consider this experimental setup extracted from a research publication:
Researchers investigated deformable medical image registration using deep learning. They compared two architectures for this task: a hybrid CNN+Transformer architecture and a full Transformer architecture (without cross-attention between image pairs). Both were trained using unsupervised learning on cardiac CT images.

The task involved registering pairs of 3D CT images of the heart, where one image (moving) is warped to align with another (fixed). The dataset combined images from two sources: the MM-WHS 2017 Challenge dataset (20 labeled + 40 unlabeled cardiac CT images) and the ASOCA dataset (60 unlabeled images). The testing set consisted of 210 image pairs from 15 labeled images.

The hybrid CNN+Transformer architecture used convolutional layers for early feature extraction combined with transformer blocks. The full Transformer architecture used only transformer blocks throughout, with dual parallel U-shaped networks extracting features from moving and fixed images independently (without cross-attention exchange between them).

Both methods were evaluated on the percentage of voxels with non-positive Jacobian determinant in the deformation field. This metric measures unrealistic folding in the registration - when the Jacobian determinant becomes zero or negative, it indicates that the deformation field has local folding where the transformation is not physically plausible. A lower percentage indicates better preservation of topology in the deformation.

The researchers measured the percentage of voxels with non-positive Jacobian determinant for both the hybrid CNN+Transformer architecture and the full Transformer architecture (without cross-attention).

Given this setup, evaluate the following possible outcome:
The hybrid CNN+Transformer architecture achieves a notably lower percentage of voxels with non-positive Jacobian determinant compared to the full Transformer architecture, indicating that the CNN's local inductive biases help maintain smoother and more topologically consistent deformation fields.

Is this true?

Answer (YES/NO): NO